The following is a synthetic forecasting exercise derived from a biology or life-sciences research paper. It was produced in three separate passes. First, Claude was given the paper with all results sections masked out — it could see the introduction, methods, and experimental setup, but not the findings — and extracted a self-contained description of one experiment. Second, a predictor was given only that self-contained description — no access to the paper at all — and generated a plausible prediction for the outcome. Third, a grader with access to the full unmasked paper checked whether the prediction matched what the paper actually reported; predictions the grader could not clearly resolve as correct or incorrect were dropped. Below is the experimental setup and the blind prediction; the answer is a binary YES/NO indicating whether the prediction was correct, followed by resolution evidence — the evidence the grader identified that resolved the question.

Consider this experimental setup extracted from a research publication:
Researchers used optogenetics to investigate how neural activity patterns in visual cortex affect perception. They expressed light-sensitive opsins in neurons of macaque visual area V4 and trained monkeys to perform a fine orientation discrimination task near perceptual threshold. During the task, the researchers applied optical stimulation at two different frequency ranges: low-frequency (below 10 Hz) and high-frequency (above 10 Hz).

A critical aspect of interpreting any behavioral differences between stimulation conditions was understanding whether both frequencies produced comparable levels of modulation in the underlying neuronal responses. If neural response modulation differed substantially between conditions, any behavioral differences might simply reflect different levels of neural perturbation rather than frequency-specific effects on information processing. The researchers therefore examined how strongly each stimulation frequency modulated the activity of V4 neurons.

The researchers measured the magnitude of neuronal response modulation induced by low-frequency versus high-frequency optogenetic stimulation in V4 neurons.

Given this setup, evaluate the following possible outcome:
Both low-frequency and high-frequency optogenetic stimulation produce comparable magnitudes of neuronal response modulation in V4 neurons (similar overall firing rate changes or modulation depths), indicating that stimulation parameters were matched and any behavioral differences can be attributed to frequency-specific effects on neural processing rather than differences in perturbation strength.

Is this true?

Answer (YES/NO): YES